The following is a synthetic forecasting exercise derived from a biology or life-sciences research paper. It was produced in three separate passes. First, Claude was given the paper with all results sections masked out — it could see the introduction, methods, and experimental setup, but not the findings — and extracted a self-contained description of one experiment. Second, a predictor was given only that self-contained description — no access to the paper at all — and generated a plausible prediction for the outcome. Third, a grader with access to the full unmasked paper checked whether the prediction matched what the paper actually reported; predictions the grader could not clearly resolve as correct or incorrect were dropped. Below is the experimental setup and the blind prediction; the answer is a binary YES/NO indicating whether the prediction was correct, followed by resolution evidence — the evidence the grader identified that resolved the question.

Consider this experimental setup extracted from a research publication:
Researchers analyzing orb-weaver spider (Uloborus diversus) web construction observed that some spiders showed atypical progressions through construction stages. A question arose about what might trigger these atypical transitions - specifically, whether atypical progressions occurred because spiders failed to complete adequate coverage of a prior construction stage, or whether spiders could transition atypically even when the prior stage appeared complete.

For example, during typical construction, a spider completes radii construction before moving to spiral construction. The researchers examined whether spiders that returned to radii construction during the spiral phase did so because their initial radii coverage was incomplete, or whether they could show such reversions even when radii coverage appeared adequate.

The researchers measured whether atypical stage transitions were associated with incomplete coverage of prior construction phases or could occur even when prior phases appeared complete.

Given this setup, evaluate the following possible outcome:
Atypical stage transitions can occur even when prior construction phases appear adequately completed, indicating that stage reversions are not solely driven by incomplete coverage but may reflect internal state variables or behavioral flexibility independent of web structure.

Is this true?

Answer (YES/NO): YES